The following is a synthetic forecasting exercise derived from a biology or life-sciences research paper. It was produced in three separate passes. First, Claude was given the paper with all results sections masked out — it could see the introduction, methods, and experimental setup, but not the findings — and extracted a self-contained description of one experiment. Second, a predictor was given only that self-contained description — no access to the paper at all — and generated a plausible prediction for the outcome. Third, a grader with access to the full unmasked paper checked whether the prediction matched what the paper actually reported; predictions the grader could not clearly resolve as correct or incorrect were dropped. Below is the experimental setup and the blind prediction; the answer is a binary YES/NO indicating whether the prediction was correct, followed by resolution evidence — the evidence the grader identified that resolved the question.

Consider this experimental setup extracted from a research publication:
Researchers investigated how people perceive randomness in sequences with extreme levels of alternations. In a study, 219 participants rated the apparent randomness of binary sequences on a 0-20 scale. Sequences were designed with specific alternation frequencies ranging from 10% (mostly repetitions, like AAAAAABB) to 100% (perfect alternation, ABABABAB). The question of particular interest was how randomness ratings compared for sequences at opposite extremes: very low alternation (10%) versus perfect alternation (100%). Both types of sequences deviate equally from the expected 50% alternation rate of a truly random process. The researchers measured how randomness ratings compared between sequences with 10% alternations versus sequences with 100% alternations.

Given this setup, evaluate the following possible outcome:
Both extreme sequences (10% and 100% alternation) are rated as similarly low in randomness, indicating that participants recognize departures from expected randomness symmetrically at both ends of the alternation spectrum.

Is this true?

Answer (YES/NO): NO